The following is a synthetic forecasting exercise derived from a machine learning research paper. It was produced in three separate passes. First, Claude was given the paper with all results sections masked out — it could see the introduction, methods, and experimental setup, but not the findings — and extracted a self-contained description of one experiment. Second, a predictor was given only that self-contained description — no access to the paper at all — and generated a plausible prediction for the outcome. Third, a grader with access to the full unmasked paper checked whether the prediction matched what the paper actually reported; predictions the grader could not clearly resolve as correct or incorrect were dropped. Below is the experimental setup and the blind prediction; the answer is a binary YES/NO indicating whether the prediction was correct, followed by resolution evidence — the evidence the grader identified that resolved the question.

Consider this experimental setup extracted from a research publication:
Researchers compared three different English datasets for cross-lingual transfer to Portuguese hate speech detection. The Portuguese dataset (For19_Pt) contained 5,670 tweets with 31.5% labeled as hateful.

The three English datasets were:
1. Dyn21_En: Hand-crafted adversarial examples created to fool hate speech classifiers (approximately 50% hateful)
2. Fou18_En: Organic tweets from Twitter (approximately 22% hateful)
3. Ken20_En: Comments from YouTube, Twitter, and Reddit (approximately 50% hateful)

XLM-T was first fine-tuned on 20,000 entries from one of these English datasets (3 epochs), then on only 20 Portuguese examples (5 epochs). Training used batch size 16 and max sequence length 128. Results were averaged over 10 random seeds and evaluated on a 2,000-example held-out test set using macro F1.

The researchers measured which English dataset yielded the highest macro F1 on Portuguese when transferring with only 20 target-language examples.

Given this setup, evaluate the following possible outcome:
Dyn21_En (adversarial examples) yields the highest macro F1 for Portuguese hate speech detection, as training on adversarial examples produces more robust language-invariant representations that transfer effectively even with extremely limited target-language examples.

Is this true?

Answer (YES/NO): NO